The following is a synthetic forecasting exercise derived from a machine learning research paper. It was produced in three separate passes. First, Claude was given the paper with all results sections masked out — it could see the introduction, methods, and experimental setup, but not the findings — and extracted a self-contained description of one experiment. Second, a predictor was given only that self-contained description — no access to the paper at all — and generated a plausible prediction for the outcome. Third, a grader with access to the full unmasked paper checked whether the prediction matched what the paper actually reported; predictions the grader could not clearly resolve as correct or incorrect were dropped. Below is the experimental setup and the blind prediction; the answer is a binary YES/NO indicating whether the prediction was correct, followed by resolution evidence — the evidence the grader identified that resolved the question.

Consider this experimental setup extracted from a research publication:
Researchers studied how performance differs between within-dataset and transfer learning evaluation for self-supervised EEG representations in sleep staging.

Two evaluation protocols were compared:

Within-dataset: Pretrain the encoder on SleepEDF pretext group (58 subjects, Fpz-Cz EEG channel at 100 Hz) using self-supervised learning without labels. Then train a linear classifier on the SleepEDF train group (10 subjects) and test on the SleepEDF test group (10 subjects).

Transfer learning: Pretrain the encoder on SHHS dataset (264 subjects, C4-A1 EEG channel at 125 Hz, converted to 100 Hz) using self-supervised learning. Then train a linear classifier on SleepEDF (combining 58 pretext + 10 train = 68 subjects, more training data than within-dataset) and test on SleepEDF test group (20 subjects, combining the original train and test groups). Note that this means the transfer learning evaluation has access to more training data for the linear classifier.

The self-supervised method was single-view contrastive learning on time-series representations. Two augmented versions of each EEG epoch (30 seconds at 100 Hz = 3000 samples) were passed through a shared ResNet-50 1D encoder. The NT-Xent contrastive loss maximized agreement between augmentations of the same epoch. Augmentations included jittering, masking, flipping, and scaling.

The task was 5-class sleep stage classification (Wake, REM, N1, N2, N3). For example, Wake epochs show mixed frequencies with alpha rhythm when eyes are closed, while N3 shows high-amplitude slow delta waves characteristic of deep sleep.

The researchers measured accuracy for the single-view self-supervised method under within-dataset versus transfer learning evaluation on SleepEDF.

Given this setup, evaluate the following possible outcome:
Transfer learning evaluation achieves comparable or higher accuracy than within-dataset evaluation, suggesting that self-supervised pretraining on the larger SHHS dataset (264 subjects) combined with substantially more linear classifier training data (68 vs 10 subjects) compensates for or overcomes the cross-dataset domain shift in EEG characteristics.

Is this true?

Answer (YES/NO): NO